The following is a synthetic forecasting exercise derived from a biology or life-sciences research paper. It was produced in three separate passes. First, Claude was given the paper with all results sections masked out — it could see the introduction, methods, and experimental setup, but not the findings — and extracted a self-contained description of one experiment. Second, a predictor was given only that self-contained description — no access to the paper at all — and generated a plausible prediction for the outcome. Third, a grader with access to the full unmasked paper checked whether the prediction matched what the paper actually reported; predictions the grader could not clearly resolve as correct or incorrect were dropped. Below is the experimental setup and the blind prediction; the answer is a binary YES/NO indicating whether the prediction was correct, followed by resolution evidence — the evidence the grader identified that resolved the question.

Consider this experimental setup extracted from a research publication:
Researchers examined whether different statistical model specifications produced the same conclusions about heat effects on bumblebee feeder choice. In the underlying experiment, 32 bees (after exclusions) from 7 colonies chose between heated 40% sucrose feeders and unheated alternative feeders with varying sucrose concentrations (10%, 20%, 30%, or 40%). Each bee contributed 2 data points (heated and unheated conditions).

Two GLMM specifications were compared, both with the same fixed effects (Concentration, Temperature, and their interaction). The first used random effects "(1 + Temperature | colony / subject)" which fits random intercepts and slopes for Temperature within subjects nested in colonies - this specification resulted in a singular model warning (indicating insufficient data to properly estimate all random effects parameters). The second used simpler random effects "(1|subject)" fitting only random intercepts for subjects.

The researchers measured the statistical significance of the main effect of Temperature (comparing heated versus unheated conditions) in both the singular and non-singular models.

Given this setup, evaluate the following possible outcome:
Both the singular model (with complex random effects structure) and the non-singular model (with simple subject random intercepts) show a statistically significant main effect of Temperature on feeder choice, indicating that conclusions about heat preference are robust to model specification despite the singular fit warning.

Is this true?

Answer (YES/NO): NO